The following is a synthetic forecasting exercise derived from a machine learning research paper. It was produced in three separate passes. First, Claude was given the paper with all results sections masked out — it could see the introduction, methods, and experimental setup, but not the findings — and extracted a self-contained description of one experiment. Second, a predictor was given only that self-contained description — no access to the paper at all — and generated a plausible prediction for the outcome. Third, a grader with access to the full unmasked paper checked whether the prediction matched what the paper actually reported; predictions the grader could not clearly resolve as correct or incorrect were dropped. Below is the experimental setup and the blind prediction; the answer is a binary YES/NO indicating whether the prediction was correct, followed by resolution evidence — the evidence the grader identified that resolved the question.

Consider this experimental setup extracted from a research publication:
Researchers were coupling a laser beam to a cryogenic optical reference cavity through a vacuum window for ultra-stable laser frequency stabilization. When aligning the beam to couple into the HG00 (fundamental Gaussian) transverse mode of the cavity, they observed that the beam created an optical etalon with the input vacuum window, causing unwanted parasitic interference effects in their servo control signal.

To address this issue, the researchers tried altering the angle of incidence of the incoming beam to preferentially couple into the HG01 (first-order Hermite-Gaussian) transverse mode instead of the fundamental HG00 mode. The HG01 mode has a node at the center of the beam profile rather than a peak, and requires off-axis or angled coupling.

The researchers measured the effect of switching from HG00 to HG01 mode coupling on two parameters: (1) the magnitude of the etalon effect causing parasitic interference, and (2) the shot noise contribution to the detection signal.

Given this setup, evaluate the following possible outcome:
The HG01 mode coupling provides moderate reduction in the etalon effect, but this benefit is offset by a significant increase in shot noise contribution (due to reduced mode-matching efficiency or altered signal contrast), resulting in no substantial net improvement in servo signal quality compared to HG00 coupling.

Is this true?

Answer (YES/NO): NO